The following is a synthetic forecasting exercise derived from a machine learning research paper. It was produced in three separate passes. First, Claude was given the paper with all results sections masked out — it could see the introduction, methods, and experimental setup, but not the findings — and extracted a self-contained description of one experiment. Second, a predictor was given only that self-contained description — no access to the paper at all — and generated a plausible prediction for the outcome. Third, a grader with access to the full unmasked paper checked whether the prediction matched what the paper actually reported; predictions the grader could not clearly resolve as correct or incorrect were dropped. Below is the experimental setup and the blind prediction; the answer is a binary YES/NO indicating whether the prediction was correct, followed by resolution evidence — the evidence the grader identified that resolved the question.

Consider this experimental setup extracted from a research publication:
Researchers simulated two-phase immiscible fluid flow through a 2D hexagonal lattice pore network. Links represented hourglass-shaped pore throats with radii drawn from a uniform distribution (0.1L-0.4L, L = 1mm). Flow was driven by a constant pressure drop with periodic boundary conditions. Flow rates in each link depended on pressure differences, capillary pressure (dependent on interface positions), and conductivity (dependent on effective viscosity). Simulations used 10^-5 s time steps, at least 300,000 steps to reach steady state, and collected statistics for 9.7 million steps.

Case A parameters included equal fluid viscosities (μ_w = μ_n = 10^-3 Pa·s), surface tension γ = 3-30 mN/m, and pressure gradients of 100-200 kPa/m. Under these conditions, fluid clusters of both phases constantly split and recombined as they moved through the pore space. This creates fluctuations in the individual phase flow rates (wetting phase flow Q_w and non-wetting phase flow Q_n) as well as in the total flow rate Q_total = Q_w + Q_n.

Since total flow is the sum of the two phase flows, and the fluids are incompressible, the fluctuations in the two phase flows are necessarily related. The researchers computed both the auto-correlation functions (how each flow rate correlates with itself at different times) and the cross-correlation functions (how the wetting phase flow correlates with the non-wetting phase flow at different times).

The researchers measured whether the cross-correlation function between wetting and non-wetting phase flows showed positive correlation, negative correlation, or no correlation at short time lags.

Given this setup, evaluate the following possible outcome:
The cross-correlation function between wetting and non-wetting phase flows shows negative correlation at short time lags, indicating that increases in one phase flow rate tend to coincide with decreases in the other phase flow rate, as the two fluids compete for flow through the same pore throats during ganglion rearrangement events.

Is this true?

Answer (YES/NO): YES